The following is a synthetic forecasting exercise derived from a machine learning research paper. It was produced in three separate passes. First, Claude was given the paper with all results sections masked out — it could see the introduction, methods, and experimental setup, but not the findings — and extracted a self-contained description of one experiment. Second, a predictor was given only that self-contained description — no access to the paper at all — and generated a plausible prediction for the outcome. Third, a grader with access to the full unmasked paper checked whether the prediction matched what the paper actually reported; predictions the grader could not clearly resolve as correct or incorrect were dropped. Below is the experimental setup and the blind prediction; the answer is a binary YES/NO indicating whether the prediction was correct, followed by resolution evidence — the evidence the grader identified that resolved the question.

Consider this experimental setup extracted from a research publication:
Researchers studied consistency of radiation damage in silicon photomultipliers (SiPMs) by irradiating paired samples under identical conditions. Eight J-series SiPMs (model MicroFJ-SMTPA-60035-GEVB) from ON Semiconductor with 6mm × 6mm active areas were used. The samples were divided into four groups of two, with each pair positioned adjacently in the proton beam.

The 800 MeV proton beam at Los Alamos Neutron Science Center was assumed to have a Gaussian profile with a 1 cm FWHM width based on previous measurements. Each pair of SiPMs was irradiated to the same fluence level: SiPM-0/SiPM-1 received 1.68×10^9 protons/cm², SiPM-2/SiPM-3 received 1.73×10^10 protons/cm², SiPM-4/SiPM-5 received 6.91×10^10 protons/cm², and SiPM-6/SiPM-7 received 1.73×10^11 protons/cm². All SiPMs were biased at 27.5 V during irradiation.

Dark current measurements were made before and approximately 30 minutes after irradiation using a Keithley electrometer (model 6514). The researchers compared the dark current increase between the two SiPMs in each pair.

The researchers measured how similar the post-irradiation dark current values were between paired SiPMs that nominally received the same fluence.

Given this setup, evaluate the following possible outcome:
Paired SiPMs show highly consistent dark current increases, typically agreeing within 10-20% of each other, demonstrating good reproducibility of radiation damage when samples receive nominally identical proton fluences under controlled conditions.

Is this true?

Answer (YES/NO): NO